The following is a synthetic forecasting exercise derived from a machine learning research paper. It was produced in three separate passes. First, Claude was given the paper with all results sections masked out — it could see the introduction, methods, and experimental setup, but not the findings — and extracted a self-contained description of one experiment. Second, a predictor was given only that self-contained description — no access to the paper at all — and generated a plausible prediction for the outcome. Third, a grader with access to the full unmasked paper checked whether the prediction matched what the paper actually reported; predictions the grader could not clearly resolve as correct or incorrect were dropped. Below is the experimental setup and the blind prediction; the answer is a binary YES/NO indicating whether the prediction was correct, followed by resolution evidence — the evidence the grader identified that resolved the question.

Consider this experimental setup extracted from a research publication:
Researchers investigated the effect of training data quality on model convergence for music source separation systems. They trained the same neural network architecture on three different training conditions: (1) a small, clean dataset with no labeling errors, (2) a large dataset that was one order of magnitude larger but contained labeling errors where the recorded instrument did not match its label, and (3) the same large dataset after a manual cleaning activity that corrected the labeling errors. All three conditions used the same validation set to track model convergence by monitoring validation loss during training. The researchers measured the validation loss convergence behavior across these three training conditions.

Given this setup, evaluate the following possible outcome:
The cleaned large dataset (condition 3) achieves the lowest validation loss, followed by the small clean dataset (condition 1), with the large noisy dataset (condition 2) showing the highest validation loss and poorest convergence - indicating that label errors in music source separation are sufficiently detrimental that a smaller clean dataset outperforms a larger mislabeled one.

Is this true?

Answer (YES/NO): YES